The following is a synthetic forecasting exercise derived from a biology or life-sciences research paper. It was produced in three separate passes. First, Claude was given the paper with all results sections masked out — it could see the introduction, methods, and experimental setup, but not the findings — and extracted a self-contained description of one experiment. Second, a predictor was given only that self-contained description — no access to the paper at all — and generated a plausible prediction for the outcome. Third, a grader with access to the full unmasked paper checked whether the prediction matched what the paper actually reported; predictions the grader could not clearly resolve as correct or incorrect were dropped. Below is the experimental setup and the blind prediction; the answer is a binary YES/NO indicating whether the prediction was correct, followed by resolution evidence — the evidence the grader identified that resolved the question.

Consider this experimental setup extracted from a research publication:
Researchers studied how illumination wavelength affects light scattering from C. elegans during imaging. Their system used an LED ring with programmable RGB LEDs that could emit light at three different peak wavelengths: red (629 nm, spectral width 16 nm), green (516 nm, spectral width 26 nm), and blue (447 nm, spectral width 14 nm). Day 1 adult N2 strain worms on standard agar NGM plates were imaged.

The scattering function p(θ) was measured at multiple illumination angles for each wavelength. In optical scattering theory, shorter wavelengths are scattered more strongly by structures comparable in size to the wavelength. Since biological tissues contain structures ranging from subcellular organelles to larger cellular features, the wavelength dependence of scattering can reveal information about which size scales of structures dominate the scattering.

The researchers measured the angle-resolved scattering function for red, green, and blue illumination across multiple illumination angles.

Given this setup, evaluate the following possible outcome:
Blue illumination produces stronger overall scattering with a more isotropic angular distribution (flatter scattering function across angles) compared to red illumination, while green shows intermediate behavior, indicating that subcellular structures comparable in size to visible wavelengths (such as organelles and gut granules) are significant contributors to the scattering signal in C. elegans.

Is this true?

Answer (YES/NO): NO